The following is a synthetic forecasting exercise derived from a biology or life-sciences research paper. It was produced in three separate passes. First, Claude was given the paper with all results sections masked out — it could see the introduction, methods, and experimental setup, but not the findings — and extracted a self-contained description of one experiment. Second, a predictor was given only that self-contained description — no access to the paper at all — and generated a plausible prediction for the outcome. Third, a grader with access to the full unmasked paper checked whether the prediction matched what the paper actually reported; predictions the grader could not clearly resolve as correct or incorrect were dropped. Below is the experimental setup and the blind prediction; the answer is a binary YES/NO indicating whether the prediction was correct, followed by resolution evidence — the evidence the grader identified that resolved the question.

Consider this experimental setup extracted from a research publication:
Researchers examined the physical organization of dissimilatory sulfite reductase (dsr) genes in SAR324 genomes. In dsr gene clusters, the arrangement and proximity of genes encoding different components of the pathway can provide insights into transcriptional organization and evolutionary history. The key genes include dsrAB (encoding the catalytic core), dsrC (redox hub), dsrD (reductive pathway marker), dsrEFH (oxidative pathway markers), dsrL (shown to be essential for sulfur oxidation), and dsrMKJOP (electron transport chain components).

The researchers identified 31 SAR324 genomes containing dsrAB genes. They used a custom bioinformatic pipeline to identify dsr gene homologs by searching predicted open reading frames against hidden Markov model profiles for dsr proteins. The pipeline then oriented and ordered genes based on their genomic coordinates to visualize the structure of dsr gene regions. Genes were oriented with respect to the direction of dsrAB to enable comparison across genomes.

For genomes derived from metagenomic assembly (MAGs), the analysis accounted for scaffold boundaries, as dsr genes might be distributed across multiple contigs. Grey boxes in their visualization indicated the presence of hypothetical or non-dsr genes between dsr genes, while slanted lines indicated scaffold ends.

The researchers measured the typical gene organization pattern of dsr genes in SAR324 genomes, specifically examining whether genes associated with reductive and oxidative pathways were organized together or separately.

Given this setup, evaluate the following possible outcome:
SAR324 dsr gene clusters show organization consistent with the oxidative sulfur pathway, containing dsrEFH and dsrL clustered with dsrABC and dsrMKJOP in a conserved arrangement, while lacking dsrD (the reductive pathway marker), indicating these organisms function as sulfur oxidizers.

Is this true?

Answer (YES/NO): NO